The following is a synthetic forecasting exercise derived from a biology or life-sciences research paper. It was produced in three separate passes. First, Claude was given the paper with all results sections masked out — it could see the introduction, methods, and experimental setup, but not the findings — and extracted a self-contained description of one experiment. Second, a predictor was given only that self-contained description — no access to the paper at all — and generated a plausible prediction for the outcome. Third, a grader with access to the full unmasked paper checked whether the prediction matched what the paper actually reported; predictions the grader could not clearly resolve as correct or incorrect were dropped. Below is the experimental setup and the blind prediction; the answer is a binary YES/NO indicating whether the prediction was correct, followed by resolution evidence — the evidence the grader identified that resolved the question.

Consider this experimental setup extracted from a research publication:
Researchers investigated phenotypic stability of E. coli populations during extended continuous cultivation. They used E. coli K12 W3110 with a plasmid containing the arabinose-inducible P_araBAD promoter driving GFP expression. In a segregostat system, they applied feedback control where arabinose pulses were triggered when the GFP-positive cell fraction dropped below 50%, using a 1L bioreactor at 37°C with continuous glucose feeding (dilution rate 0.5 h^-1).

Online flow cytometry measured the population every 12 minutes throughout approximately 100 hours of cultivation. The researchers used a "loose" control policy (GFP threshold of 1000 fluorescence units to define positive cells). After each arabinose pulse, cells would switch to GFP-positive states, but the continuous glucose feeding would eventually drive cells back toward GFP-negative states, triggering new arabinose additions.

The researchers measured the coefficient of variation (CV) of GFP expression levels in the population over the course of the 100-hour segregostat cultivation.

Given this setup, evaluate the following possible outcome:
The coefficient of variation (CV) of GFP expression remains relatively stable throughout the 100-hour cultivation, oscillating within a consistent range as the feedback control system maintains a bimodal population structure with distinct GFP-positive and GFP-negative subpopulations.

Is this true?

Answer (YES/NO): NO